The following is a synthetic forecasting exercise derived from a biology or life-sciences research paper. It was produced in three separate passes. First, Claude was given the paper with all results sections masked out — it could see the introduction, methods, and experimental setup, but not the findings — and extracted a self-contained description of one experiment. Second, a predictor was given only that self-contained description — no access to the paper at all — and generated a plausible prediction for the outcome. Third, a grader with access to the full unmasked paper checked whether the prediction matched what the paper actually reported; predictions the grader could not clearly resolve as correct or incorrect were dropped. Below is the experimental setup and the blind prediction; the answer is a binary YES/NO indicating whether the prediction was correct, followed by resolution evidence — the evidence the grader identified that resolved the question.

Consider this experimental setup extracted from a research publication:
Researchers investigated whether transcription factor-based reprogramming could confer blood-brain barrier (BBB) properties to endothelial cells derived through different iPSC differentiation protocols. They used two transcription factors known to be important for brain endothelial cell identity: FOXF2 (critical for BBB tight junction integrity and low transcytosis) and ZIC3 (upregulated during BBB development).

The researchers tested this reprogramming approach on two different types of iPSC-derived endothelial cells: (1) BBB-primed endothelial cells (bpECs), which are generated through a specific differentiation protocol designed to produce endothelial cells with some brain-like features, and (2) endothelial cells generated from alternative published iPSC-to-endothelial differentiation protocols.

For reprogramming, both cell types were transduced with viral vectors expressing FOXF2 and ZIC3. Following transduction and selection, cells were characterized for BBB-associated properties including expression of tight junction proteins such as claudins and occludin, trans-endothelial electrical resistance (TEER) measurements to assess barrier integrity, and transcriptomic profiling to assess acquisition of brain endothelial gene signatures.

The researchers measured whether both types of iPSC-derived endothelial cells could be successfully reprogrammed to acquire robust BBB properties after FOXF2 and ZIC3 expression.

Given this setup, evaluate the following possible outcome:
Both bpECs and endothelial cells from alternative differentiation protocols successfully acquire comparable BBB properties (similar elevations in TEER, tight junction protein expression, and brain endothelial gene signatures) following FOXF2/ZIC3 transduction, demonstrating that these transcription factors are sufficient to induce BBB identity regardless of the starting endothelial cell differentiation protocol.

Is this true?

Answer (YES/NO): NO